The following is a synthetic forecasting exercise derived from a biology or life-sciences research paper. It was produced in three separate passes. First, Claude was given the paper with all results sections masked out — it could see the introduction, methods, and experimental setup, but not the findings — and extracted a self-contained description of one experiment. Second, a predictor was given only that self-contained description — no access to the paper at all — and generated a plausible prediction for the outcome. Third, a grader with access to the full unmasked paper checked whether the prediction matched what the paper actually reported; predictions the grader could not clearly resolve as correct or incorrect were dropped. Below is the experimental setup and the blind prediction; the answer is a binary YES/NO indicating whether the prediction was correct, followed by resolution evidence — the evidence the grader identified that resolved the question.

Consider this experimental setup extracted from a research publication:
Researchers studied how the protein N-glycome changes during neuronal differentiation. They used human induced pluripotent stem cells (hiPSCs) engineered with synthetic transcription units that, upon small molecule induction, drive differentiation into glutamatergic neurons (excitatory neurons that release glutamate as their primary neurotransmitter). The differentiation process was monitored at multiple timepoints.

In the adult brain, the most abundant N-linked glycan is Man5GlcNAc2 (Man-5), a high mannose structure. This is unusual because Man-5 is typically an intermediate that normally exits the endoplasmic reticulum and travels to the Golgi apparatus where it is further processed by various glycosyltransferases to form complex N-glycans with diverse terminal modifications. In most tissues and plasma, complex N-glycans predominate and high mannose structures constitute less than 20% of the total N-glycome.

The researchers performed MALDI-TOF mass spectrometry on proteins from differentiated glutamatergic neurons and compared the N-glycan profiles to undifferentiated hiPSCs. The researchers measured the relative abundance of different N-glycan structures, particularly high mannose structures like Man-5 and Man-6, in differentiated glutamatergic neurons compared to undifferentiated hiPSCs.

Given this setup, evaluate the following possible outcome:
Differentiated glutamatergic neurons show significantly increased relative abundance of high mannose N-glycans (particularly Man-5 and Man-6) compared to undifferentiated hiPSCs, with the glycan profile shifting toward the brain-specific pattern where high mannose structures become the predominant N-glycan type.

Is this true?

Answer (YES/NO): YES